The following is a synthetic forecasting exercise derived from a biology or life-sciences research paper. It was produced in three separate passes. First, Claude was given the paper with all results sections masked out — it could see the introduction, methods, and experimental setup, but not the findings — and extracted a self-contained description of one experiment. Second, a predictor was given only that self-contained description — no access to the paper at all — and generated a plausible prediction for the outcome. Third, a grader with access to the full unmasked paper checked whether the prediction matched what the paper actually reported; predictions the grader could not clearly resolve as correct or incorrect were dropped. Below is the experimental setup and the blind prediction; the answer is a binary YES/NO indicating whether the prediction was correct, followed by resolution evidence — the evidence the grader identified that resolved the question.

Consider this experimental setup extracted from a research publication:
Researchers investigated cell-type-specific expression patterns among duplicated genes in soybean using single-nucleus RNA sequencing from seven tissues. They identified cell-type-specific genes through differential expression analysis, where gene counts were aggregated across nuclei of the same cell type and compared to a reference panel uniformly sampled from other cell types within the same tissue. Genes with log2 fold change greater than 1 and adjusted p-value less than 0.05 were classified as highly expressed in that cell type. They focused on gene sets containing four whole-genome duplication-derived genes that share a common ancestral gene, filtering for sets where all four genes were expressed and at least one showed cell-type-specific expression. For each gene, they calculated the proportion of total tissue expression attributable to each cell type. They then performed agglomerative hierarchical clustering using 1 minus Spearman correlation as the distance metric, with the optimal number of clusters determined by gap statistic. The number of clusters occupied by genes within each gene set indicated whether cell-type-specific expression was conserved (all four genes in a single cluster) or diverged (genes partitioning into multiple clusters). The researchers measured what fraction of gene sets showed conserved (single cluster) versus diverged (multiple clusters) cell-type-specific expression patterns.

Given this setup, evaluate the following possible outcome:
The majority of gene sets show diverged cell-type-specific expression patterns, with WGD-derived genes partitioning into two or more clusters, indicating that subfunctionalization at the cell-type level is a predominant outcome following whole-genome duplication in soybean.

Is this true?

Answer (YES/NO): YES